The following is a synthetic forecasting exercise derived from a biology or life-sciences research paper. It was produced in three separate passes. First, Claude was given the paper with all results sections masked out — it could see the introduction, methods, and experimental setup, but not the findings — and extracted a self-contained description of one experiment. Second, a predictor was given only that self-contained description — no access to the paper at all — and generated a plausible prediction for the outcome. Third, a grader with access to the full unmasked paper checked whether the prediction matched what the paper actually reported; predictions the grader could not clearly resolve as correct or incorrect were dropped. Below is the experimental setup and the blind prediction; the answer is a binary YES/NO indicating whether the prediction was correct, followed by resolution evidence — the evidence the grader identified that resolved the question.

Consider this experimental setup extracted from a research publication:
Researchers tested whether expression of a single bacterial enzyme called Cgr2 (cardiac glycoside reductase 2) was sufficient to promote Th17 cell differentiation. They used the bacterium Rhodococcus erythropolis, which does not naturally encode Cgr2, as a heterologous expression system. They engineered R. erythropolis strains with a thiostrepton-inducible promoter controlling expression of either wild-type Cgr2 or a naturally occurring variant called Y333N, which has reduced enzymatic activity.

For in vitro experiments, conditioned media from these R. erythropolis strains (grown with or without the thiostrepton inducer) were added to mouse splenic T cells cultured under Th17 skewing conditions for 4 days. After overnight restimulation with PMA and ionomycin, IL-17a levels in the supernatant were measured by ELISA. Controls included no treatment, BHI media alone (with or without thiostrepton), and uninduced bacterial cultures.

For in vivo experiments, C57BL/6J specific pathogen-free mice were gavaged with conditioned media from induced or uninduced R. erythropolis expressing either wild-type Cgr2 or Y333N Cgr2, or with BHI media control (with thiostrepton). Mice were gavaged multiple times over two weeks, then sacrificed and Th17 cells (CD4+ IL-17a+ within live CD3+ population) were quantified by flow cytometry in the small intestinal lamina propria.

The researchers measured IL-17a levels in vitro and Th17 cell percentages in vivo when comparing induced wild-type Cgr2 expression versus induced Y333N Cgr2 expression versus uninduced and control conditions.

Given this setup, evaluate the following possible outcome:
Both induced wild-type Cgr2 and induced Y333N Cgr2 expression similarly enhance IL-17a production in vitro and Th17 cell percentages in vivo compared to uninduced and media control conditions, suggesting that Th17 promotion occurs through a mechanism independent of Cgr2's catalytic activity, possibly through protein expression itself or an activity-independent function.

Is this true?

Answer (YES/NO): NO